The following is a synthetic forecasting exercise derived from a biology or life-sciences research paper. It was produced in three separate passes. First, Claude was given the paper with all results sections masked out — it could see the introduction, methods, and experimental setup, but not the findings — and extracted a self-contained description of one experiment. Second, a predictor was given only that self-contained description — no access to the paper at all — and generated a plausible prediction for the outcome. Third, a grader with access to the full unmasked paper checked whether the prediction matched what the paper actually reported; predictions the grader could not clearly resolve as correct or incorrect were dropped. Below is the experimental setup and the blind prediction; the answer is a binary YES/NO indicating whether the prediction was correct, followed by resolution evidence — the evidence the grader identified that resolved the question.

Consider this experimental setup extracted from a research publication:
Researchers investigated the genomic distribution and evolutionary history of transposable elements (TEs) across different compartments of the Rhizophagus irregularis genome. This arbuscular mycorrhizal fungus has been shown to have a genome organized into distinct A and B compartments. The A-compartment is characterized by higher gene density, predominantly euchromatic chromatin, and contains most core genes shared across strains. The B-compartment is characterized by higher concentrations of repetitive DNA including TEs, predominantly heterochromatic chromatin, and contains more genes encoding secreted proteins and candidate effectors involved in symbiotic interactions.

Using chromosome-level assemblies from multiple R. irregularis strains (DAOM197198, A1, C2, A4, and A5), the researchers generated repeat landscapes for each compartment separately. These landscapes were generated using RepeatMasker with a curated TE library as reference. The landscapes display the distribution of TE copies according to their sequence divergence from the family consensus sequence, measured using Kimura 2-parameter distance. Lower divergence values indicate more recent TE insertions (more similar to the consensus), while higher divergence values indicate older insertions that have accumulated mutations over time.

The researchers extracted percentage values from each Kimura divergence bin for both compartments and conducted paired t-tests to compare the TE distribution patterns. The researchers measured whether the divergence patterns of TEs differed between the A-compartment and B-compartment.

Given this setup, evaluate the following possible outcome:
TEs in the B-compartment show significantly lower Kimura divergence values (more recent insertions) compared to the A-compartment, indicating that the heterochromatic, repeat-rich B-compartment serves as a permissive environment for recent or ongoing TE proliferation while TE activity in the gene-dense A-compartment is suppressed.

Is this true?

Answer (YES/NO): NO